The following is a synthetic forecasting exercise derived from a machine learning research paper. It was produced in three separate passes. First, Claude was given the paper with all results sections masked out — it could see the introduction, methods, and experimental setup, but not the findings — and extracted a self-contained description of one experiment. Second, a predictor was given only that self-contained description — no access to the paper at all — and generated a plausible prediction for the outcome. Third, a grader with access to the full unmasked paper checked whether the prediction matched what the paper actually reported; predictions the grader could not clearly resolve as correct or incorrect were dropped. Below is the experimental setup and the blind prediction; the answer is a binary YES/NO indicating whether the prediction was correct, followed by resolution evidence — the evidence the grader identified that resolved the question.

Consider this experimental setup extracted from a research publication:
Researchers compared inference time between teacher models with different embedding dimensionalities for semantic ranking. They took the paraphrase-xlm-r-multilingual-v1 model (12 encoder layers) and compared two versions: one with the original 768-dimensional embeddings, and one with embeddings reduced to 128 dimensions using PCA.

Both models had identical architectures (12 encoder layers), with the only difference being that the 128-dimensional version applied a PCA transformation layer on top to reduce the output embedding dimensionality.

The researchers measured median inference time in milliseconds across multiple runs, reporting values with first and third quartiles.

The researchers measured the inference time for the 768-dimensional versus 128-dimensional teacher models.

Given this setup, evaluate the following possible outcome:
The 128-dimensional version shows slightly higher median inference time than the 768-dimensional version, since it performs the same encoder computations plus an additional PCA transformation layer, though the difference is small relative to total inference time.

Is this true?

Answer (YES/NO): YES